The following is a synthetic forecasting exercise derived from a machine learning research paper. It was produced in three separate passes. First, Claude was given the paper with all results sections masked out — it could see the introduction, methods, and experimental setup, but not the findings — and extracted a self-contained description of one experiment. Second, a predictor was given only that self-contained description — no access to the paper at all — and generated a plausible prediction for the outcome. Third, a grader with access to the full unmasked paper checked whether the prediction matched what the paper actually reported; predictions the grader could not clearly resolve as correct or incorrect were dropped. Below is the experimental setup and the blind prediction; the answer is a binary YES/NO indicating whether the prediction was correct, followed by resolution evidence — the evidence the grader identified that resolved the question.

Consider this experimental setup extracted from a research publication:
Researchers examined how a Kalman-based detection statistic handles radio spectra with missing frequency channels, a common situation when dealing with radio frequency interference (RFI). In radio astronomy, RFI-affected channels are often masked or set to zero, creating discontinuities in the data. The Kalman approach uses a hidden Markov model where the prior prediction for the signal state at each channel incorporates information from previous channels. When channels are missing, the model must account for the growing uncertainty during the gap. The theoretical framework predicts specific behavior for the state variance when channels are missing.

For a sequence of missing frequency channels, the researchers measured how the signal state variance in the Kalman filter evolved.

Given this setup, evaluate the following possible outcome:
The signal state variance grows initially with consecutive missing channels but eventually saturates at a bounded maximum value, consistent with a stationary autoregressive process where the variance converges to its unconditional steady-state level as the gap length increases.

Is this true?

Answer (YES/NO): NO